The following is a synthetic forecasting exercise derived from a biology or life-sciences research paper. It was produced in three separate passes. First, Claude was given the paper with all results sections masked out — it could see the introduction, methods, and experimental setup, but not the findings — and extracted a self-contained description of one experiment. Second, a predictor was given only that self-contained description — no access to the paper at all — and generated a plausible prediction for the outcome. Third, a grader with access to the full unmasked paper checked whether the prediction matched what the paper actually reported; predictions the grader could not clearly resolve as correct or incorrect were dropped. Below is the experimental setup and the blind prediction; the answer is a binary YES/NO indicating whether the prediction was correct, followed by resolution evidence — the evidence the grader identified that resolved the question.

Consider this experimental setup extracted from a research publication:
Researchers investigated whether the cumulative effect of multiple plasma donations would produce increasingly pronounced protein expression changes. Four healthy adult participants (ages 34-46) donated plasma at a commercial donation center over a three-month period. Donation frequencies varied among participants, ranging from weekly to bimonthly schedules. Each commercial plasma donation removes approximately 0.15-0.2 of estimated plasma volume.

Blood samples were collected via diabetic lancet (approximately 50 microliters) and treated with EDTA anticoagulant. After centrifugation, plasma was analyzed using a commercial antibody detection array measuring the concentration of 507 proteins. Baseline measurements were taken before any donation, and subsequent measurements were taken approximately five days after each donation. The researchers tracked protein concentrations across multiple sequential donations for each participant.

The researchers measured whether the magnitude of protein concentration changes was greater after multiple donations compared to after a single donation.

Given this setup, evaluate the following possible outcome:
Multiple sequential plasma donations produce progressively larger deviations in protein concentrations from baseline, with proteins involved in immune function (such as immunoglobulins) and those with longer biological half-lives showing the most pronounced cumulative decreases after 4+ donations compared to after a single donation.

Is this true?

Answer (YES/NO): NO